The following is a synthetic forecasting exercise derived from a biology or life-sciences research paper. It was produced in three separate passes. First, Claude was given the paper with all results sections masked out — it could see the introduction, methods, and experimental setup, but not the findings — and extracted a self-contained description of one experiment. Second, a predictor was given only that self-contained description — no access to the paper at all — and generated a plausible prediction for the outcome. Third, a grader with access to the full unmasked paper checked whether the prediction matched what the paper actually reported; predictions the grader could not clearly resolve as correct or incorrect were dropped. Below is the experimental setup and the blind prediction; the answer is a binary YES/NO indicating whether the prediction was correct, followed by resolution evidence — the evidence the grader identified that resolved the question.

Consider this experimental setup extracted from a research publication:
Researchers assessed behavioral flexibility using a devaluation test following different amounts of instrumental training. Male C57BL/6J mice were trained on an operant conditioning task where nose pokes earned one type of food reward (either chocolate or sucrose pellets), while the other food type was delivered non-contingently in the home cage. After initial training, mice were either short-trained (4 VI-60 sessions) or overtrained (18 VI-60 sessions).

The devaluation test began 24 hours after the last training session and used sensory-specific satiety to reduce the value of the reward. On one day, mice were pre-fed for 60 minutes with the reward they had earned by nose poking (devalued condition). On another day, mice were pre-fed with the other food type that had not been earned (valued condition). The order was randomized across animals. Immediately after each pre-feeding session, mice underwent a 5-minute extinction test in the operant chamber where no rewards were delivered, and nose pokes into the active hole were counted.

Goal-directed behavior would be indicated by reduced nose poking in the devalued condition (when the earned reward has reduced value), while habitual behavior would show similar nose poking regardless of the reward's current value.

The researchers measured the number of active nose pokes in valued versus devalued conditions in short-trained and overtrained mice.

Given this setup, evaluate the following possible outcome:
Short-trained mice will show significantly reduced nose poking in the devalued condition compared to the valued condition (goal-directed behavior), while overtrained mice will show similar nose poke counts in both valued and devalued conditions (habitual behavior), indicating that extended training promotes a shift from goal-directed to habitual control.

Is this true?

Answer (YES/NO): YES